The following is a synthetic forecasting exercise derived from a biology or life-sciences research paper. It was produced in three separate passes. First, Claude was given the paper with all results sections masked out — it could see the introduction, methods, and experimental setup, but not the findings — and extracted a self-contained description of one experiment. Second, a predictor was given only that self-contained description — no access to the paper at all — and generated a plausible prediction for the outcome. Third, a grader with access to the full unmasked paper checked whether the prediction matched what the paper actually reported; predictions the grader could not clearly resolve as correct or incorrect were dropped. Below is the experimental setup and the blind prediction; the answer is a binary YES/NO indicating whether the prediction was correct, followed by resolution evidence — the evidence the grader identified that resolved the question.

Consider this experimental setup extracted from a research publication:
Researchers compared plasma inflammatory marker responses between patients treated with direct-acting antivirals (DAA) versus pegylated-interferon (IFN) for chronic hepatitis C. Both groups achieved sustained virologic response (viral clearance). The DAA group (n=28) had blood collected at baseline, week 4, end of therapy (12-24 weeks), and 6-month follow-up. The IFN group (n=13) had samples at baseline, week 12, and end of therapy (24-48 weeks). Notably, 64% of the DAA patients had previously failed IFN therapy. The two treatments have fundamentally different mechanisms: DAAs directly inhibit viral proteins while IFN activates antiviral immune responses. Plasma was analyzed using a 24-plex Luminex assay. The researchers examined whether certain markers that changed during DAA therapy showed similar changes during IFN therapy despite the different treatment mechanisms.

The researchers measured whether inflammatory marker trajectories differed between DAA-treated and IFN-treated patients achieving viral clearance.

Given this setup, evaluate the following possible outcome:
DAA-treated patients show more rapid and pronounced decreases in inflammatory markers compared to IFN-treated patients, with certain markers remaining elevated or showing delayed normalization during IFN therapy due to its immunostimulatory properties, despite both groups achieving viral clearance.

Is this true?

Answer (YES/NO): YES